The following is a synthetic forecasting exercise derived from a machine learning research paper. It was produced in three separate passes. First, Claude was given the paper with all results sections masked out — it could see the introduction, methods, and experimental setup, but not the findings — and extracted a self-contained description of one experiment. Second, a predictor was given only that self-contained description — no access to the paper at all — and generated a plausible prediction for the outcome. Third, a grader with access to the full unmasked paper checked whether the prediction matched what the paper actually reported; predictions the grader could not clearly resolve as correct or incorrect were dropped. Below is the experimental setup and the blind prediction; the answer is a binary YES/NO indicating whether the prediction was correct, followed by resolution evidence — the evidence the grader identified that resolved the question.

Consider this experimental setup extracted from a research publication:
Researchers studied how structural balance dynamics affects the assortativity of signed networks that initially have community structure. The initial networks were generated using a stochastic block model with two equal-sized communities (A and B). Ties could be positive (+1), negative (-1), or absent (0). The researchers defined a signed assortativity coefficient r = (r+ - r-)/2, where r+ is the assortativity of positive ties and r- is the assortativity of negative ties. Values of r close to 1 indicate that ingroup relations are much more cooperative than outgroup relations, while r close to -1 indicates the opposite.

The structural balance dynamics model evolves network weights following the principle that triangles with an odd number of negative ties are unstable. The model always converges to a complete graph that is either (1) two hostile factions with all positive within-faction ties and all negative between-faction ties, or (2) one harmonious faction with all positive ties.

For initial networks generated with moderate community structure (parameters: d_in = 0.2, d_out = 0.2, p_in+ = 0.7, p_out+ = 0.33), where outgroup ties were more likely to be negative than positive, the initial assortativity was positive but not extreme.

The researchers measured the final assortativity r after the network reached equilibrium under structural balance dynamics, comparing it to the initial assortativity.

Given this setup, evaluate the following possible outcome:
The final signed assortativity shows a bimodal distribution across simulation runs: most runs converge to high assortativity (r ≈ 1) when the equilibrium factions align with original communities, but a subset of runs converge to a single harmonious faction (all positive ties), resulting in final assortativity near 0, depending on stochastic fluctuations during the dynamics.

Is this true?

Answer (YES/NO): NO